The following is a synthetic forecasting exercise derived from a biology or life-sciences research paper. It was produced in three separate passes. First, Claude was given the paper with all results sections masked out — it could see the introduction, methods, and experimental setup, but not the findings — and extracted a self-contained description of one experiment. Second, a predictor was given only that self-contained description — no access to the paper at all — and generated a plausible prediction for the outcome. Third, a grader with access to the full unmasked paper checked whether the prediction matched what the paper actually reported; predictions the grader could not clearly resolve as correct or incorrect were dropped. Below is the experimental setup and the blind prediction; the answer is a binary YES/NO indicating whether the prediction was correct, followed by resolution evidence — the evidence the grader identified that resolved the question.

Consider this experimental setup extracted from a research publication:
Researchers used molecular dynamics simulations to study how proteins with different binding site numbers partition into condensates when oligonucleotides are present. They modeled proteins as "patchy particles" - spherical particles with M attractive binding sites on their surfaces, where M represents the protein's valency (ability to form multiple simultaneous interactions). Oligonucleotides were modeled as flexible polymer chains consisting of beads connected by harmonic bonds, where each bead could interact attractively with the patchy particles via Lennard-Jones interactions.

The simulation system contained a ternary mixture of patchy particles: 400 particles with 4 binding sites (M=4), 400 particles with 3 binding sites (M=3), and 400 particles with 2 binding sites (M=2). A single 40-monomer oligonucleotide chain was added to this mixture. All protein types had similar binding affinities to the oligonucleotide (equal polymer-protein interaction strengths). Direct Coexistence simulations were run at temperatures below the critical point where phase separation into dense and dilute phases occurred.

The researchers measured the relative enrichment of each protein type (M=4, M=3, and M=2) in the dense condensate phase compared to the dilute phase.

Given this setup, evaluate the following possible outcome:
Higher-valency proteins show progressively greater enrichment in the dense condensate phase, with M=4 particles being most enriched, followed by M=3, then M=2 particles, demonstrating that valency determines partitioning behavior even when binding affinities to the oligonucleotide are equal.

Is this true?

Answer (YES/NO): YES